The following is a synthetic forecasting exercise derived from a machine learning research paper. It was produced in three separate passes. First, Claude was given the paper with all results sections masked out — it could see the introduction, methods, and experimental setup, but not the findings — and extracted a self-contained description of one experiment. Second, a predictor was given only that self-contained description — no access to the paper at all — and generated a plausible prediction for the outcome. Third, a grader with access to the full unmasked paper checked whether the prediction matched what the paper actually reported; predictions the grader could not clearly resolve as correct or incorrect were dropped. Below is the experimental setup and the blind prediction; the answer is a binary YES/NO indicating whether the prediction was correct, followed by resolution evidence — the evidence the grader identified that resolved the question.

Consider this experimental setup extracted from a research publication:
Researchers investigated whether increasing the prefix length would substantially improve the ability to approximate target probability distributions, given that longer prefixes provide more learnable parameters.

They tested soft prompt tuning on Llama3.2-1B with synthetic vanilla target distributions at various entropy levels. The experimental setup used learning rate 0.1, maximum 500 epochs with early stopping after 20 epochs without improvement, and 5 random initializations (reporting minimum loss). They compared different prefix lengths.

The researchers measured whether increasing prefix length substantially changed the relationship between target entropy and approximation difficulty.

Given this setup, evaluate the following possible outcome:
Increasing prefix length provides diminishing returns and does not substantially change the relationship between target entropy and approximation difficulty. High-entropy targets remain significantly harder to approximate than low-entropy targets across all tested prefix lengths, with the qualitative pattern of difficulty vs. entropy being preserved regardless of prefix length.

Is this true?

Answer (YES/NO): NO